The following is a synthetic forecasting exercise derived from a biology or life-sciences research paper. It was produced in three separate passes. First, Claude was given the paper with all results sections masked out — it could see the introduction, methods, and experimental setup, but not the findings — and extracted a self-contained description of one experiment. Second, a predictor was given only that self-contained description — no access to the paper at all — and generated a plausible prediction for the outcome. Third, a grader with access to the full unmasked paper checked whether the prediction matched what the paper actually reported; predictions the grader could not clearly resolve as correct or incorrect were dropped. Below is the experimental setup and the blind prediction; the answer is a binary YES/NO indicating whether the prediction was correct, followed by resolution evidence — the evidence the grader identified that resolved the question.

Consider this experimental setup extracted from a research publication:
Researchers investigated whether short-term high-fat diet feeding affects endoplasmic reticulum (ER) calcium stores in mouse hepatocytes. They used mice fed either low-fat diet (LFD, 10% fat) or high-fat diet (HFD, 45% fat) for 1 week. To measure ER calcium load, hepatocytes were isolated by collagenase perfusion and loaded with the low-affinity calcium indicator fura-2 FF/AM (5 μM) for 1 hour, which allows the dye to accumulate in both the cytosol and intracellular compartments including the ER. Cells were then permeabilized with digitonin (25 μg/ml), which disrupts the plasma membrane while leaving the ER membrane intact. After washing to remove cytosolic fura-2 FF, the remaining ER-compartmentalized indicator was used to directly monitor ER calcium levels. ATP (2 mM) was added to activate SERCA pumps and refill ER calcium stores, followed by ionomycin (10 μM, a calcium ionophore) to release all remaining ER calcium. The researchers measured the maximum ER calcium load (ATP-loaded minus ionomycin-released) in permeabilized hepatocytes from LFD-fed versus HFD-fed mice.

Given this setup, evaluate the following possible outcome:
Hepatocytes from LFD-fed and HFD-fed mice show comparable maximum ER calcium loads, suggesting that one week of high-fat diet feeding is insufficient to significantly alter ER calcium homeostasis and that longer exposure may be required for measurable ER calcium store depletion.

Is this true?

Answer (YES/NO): YES